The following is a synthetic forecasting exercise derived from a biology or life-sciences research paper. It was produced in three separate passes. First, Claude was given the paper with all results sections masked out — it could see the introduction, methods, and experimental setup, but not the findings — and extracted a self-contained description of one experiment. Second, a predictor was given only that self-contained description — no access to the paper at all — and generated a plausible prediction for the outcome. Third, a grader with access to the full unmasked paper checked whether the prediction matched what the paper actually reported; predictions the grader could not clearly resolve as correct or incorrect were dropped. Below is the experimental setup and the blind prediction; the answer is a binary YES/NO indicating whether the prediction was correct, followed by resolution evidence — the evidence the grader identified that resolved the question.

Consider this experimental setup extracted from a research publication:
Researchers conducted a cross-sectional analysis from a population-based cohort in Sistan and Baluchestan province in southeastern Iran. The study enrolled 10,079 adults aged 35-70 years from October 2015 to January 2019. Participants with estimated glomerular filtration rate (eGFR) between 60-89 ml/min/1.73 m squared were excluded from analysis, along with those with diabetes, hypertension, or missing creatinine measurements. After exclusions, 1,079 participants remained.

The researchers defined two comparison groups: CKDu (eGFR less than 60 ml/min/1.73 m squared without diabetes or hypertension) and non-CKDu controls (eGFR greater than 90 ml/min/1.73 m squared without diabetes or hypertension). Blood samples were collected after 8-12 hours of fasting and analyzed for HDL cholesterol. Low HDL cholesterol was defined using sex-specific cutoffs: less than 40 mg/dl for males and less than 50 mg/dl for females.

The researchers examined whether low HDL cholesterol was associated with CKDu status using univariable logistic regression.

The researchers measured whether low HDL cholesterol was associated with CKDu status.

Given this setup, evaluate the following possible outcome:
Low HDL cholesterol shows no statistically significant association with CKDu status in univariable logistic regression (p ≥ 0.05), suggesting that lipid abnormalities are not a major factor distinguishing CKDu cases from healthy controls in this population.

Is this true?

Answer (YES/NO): YES